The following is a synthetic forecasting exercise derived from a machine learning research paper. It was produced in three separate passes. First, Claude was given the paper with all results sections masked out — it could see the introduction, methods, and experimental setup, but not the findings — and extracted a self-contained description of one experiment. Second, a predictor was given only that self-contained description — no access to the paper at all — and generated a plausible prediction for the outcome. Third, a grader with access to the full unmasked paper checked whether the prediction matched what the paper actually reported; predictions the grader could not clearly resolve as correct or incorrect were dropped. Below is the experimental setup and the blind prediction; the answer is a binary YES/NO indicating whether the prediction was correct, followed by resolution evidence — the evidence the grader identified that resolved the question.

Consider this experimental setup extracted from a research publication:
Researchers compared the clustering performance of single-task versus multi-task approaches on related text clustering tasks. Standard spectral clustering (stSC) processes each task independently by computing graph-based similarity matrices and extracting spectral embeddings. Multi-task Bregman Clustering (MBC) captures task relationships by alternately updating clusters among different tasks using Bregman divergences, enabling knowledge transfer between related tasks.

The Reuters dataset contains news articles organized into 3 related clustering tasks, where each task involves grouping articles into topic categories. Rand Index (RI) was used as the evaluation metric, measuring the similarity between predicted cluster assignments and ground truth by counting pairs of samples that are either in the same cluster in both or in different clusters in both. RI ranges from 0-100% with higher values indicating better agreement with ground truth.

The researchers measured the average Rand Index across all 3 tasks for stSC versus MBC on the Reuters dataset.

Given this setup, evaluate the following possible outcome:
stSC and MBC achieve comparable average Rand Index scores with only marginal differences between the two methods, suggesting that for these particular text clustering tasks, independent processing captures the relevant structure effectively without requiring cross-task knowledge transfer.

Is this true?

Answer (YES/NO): NO